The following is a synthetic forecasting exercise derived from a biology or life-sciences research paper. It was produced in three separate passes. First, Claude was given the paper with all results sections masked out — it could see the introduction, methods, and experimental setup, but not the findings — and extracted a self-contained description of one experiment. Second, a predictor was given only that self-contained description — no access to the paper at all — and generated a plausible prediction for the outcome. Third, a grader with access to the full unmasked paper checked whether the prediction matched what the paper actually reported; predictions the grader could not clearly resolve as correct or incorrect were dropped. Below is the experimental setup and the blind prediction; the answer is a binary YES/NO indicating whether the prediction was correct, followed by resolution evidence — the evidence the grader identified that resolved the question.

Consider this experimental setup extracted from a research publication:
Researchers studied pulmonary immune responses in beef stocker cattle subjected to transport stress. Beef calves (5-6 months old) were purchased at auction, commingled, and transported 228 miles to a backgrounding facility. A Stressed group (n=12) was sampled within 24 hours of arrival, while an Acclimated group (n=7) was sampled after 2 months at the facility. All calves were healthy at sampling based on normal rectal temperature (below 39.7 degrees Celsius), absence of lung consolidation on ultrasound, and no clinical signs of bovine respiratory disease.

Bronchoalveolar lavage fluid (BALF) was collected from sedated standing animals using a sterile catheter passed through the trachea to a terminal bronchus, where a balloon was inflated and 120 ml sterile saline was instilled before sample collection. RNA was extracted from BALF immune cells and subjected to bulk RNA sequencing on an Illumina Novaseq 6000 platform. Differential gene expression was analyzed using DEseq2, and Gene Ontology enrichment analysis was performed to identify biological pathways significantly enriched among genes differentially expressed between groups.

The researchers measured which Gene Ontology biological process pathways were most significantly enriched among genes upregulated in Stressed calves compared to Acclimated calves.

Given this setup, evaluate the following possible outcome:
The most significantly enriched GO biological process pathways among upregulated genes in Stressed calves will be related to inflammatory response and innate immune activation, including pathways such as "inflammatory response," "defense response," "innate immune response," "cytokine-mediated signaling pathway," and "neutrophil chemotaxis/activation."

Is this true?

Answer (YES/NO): YES